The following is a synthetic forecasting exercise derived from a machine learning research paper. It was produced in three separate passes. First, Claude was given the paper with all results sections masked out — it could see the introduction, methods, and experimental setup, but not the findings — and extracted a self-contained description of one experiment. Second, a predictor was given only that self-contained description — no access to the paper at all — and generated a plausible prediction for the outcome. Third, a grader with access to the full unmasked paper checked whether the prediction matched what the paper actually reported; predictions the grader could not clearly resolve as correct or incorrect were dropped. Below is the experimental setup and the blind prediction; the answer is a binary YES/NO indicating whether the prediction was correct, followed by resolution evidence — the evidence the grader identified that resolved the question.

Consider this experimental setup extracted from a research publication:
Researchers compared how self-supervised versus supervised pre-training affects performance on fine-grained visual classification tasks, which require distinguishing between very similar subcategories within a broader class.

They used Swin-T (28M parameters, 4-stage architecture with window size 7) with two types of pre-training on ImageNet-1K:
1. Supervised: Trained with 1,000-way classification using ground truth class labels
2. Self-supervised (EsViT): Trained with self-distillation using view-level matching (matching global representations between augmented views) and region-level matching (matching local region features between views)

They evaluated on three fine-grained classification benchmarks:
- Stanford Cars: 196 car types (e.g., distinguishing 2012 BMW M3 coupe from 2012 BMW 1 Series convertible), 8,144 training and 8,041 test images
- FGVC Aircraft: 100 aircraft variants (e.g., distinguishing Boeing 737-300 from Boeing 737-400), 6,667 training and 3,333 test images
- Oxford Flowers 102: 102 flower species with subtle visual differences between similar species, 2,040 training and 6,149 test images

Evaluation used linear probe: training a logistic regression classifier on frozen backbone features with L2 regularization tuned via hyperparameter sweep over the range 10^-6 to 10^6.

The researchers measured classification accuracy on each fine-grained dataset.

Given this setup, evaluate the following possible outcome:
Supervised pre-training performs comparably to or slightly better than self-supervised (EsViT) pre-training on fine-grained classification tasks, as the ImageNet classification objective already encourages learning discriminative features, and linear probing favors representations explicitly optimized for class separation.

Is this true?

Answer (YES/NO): NO